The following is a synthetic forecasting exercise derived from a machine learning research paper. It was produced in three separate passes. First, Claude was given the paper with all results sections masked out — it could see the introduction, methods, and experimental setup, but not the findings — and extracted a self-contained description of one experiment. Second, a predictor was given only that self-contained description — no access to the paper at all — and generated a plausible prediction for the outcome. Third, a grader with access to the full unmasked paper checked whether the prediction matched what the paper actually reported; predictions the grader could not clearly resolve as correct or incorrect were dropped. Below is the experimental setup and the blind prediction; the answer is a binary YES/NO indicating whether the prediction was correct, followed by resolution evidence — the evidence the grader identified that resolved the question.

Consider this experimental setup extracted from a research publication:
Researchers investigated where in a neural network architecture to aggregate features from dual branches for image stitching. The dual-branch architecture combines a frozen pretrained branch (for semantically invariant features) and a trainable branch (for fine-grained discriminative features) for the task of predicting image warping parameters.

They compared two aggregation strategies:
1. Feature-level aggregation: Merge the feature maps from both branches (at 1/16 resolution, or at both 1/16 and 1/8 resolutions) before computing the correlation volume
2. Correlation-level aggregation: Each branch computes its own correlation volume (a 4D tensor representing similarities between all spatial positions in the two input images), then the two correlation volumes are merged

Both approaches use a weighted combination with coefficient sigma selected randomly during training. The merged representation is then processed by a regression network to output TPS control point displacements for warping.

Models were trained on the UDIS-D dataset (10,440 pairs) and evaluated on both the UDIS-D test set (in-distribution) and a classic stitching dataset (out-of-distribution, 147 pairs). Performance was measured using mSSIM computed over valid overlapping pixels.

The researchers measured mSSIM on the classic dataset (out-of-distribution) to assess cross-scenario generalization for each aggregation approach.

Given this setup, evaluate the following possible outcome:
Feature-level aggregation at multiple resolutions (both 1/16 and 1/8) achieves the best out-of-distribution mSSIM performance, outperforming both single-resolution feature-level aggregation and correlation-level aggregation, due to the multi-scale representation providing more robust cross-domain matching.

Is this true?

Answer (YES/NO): NO